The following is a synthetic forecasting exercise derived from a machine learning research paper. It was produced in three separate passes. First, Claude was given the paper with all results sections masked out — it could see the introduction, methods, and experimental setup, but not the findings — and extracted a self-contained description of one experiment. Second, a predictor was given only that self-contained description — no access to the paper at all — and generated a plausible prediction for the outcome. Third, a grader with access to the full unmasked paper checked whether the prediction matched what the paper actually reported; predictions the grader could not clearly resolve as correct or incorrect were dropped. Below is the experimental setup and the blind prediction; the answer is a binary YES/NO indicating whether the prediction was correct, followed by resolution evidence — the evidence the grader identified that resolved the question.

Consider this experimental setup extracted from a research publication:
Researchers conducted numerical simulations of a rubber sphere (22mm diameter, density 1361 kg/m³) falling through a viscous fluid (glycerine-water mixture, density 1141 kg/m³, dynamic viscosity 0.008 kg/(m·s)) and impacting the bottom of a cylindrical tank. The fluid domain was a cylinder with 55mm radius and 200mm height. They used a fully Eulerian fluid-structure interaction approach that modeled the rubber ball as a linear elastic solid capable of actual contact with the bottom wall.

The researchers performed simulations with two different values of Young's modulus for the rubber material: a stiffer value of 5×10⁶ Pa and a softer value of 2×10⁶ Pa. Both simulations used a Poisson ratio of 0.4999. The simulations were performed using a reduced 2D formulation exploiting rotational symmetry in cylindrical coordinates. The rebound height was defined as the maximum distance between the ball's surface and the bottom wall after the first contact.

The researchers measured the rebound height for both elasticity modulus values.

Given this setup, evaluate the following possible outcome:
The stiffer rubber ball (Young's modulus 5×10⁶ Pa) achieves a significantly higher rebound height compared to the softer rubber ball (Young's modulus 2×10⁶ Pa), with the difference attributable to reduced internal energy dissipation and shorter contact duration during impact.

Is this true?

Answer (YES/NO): NO